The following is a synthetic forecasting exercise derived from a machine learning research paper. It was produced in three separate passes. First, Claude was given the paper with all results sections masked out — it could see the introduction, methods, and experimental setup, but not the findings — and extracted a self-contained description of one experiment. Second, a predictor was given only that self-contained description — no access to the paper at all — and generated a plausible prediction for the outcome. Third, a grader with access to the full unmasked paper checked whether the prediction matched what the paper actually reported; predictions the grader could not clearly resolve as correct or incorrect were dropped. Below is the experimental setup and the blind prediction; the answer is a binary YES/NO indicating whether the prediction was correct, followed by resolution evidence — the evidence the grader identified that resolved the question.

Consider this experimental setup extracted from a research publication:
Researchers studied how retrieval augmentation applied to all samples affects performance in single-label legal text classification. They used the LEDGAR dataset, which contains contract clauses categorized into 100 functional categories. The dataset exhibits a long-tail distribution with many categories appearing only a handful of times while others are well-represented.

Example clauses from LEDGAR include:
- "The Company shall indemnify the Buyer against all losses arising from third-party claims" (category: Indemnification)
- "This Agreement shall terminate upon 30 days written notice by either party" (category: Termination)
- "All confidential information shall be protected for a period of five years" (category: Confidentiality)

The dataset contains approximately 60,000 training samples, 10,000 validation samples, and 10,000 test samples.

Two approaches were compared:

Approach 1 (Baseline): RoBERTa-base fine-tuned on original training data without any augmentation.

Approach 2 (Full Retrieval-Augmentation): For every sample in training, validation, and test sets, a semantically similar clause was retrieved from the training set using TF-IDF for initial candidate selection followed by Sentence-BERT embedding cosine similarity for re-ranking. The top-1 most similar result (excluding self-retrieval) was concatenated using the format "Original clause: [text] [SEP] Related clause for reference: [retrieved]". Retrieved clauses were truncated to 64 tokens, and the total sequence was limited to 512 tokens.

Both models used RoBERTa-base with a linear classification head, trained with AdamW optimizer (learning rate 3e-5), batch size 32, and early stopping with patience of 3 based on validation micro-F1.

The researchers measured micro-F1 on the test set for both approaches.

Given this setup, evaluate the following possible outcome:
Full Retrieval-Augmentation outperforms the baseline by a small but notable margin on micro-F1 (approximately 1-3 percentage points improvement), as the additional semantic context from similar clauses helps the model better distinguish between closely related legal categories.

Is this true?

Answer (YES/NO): NO